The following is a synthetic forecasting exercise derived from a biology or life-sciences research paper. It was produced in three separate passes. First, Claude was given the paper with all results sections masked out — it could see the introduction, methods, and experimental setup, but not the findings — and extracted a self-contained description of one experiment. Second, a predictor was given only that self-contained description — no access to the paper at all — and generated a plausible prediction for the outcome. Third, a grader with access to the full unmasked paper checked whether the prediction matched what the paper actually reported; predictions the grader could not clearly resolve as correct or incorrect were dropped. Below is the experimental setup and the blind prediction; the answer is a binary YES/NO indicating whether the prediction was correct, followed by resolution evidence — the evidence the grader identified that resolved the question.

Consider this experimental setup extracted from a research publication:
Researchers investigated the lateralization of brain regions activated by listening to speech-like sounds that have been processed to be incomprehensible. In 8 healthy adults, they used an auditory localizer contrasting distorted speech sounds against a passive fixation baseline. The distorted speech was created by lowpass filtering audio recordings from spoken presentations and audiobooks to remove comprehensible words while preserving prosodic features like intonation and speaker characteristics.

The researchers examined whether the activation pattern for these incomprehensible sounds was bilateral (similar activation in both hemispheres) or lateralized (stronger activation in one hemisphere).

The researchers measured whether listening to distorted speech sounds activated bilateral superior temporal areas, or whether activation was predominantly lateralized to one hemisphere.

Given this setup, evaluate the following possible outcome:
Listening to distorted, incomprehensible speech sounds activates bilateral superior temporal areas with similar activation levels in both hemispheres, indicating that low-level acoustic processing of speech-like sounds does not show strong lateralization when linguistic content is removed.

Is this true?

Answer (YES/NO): YES